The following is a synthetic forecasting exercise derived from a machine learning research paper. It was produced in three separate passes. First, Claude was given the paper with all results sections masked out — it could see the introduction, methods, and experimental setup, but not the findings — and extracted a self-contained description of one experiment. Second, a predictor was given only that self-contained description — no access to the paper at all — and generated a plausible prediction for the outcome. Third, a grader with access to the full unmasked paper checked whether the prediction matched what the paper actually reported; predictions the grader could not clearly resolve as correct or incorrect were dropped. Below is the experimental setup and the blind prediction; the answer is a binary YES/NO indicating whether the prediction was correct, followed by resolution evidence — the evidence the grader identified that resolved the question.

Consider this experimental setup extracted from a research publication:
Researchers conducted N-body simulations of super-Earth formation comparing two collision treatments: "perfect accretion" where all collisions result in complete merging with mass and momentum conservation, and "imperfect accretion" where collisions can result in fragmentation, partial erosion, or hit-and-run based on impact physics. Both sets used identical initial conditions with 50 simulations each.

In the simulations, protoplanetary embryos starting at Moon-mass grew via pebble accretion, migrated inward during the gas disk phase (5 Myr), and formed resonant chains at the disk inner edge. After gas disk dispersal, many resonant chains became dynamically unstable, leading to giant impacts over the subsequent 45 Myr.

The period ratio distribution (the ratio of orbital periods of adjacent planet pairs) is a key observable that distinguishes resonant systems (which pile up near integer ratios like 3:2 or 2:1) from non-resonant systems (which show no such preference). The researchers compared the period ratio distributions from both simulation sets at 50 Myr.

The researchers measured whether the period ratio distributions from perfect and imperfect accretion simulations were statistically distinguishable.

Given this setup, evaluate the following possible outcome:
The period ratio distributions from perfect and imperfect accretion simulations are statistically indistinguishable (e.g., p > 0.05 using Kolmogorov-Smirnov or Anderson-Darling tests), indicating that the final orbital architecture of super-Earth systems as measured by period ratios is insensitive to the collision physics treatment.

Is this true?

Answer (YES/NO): YES